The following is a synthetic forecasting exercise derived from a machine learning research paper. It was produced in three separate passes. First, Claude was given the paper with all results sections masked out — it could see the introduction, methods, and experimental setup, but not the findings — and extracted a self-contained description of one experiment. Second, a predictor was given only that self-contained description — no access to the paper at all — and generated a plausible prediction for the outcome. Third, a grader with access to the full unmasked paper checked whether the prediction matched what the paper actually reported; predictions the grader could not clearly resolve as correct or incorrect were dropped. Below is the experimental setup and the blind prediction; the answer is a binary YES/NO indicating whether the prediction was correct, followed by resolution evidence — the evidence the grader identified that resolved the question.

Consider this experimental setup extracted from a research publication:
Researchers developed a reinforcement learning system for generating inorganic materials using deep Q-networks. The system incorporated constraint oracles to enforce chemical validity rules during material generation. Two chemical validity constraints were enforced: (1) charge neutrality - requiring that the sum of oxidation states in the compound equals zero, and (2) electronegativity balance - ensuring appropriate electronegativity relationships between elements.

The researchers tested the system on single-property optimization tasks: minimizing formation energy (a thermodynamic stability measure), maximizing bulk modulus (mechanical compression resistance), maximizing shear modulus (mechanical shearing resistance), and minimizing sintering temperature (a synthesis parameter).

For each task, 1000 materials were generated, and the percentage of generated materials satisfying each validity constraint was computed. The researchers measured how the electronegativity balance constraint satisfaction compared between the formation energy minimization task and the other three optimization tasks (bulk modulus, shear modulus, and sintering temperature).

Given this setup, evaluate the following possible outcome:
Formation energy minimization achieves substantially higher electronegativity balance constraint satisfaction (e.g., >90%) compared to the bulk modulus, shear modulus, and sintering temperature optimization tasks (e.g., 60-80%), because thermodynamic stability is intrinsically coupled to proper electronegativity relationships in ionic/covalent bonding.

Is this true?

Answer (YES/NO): NO